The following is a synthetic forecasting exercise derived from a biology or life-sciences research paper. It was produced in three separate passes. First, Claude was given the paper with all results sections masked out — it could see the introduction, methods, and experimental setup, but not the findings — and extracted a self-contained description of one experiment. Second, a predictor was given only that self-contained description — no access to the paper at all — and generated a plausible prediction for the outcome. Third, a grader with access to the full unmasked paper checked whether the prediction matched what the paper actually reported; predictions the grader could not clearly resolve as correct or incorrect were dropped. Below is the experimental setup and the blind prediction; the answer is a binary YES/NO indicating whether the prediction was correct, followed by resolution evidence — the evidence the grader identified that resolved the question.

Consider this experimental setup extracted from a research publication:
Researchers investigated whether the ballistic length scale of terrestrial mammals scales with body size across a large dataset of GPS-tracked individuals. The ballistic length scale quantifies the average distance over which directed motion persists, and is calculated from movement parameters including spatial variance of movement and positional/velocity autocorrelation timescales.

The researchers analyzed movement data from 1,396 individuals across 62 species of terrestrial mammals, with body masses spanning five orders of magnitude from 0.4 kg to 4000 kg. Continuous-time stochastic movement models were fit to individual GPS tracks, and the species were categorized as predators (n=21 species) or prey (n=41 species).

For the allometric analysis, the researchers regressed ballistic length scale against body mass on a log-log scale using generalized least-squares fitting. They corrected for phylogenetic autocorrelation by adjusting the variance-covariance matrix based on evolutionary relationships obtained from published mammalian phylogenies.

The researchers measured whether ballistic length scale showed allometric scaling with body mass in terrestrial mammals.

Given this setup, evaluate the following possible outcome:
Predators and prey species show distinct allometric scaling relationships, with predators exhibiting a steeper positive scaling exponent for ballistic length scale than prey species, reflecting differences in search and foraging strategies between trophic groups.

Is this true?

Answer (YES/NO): NO